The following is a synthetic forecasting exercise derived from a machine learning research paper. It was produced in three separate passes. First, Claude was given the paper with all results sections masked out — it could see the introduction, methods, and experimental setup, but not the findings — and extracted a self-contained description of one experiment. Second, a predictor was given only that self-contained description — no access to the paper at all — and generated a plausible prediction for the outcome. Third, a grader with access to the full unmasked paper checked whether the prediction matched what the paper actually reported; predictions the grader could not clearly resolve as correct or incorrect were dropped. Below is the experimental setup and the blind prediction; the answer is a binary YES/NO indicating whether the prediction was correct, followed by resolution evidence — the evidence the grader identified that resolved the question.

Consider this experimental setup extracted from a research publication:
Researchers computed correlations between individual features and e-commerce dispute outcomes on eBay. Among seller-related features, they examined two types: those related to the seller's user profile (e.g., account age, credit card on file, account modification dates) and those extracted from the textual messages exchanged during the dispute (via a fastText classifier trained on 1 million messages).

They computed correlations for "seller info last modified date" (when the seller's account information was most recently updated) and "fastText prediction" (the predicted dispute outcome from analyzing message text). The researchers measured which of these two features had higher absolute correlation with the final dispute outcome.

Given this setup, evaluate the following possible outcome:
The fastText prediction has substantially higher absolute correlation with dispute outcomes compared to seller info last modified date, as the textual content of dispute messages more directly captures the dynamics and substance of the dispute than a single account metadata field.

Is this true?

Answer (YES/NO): NO